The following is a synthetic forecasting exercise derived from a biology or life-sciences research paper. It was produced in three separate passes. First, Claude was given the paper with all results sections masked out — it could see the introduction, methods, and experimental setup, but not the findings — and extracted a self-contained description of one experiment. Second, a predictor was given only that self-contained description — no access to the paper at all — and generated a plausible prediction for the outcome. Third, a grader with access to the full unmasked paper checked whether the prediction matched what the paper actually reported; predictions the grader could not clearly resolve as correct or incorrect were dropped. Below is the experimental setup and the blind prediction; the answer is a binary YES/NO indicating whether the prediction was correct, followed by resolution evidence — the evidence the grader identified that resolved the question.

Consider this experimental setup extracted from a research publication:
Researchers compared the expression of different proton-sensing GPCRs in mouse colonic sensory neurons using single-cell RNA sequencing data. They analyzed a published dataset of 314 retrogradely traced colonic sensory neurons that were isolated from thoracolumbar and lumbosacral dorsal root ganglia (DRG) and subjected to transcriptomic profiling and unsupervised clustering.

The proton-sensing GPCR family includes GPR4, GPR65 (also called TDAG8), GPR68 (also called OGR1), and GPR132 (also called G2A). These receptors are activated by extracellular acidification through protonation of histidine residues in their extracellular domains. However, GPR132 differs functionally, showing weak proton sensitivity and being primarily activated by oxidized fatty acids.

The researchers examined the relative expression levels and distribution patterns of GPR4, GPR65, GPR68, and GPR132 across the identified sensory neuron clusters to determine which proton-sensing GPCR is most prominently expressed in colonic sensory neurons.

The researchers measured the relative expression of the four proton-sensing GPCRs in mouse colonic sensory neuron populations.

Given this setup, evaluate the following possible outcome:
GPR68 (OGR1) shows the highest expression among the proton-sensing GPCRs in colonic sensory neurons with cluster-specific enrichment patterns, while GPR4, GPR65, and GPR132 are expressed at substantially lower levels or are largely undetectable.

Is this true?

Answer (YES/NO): YES